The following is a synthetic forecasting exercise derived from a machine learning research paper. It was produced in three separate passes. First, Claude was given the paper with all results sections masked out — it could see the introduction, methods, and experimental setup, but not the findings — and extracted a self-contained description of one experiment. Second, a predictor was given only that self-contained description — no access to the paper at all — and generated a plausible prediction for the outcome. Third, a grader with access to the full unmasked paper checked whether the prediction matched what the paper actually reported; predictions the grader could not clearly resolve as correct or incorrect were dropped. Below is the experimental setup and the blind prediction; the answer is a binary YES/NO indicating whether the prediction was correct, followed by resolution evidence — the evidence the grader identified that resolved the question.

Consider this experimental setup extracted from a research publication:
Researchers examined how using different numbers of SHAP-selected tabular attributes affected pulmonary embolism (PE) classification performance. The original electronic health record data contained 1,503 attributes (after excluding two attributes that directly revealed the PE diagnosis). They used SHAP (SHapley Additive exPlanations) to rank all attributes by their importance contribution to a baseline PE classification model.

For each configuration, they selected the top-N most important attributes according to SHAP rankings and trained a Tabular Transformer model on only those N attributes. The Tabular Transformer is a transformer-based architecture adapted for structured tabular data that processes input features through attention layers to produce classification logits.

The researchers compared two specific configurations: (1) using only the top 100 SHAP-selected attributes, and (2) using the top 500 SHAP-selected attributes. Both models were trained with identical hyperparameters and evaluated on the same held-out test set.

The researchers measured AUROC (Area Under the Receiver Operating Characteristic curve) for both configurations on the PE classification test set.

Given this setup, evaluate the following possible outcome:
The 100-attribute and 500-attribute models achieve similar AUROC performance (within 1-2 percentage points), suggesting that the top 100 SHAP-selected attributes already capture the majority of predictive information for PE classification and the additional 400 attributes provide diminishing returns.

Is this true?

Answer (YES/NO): NO